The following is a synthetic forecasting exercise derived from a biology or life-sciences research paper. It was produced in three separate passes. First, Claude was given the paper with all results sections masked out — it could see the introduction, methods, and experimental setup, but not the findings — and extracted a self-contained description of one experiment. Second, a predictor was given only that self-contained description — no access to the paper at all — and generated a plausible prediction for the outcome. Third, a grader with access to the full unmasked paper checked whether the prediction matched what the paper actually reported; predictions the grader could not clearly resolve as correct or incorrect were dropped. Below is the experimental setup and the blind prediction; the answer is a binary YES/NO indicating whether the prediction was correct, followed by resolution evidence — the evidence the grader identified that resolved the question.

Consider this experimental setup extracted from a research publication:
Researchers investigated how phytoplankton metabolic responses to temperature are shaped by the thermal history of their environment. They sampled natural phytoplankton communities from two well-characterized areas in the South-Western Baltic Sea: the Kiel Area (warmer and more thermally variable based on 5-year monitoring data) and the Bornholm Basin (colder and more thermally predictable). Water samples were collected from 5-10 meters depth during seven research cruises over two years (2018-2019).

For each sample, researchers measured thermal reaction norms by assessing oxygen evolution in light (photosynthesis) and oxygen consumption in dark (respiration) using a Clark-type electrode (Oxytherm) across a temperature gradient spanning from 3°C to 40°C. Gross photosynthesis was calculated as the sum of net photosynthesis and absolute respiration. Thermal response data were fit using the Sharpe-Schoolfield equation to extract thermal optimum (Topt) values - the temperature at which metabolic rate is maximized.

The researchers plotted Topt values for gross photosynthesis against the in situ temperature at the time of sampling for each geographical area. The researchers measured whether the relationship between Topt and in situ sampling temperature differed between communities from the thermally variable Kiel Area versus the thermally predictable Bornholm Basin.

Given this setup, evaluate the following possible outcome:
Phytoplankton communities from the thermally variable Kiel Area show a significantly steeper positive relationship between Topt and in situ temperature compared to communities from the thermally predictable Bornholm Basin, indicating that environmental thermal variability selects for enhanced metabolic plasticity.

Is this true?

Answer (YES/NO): NO